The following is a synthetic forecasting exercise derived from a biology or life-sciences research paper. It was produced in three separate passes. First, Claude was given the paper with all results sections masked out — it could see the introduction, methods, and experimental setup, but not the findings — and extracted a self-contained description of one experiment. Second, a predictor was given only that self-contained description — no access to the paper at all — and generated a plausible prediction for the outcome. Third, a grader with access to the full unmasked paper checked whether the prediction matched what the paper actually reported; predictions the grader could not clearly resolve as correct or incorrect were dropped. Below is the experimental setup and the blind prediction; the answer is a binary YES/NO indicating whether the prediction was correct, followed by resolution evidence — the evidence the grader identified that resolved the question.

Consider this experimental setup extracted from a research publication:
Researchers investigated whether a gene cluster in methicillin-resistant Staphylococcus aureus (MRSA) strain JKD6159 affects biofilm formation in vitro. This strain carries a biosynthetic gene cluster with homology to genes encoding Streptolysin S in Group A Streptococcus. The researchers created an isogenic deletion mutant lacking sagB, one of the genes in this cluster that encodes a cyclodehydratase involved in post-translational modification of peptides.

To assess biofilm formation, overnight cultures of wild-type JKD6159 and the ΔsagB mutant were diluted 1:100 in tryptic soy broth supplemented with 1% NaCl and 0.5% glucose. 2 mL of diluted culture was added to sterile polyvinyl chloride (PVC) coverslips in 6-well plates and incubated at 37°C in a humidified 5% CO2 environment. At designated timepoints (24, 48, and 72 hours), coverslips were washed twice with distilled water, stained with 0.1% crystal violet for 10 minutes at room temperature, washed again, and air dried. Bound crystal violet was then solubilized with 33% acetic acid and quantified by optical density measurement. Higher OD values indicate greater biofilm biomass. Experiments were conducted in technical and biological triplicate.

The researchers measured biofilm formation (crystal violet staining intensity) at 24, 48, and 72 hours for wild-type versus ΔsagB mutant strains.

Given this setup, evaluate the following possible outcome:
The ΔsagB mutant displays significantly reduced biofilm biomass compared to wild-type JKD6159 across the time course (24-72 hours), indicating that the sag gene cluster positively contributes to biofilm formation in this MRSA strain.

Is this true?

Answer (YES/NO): NO